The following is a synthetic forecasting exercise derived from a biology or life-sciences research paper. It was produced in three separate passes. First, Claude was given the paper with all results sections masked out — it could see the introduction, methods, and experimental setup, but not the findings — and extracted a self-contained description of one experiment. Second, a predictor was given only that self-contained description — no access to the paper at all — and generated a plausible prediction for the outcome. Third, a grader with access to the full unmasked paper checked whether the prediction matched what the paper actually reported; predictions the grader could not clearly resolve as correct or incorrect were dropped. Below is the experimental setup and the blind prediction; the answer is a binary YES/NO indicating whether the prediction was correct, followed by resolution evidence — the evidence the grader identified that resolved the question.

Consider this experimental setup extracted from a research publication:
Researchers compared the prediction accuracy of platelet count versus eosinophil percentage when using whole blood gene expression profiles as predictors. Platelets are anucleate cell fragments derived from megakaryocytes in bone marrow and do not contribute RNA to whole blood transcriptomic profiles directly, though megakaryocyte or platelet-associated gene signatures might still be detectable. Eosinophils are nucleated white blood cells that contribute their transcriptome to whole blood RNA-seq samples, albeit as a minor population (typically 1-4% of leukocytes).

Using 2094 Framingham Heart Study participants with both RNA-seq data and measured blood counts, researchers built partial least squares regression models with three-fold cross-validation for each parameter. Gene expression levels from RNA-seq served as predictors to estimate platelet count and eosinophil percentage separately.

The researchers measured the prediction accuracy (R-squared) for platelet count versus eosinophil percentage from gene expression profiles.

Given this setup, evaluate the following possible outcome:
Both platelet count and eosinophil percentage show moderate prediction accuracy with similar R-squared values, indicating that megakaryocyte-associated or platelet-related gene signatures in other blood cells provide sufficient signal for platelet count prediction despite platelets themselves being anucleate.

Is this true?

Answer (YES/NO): NO